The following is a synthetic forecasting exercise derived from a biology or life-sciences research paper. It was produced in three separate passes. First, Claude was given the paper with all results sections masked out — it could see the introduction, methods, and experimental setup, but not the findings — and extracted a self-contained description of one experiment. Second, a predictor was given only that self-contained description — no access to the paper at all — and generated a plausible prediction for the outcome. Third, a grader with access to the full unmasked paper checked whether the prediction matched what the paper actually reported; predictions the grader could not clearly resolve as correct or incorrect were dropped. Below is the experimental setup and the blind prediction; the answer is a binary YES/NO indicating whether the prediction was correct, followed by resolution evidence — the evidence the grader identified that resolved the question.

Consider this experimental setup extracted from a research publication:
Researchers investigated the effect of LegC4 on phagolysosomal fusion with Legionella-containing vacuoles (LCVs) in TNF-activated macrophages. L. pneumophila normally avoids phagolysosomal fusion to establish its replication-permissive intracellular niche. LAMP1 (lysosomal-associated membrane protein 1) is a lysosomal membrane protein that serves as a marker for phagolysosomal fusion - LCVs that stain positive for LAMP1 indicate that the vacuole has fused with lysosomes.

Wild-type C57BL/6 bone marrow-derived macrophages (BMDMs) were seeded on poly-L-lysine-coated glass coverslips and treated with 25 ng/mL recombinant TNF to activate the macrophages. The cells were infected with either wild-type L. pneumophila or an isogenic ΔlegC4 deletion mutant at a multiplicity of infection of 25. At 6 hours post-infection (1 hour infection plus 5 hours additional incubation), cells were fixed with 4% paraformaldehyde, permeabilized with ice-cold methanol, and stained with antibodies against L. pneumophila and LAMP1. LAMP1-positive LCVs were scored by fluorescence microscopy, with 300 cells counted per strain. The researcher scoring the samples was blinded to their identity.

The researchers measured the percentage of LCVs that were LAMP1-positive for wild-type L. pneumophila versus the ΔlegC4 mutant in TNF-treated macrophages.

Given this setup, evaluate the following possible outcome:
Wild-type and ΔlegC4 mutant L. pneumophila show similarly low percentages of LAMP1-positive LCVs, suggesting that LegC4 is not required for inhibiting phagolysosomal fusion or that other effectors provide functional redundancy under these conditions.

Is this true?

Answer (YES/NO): NO